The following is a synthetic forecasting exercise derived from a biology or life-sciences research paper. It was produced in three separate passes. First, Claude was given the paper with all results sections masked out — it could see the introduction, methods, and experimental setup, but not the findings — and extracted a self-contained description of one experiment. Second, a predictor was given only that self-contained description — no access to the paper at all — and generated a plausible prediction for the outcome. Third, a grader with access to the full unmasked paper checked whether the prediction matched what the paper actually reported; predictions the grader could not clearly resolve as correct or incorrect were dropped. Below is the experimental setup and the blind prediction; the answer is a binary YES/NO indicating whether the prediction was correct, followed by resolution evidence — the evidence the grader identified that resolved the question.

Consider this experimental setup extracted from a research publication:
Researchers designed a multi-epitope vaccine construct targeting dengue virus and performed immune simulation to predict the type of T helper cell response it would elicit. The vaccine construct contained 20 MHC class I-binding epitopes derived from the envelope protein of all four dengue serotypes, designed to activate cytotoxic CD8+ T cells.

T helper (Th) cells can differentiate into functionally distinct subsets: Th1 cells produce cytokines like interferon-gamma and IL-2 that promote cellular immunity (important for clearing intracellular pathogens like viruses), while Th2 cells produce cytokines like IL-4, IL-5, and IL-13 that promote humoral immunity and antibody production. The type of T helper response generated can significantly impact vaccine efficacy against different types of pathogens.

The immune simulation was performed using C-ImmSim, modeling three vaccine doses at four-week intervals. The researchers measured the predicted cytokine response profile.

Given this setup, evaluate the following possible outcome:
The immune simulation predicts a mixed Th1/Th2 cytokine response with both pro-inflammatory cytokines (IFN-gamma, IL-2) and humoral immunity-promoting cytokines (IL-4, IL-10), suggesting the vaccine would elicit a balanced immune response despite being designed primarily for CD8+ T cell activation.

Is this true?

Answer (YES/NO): NO